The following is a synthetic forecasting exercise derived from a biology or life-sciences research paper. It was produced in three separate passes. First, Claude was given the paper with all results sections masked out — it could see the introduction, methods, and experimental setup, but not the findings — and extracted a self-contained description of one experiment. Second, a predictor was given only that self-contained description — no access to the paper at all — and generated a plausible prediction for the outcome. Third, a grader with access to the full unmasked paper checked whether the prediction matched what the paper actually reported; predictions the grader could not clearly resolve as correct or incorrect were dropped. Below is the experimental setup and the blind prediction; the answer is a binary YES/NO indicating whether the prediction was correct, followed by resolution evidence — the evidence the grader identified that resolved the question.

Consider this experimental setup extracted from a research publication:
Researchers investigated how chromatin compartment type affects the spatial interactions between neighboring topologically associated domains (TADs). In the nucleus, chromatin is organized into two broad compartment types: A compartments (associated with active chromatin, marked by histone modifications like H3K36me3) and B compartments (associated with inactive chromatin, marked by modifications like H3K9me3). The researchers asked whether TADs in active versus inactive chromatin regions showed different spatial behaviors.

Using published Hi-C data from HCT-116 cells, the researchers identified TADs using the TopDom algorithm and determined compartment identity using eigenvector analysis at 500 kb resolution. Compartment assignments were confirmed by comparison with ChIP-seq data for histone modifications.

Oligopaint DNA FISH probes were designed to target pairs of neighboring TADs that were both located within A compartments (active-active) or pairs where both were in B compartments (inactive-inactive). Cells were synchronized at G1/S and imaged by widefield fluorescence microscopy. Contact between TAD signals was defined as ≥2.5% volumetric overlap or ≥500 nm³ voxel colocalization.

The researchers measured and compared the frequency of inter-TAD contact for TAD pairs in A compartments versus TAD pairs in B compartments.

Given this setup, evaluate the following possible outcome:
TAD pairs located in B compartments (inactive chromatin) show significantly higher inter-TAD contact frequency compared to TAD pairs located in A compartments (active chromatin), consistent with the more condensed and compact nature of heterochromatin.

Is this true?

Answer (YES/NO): NO